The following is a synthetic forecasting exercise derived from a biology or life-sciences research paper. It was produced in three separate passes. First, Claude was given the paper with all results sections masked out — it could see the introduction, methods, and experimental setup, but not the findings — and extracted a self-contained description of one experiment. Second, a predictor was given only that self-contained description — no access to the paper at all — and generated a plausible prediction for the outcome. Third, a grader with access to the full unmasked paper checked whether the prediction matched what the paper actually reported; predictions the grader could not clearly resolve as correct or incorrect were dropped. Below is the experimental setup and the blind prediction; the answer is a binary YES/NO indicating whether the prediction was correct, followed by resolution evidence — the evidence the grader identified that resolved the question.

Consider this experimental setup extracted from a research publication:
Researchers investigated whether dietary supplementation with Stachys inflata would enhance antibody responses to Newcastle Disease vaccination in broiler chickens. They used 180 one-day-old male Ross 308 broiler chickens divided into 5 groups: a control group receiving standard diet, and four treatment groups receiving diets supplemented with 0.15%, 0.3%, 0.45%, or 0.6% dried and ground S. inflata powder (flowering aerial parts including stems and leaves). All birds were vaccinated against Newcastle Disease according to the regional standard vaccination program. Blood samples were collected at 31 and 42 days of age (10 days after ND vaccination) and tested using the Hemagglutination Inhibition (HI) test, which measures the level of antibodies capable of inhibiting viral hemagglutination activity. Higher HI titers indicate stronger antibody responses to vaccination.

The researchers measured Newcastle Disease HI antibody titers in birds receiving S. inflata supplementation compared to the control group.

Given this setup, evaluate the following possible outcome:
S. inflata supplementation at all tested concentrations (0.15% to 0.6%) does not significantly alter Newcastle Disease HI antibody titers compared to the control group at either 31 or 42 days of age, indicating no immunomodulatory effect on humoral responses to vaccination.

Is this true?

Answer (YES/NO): YES